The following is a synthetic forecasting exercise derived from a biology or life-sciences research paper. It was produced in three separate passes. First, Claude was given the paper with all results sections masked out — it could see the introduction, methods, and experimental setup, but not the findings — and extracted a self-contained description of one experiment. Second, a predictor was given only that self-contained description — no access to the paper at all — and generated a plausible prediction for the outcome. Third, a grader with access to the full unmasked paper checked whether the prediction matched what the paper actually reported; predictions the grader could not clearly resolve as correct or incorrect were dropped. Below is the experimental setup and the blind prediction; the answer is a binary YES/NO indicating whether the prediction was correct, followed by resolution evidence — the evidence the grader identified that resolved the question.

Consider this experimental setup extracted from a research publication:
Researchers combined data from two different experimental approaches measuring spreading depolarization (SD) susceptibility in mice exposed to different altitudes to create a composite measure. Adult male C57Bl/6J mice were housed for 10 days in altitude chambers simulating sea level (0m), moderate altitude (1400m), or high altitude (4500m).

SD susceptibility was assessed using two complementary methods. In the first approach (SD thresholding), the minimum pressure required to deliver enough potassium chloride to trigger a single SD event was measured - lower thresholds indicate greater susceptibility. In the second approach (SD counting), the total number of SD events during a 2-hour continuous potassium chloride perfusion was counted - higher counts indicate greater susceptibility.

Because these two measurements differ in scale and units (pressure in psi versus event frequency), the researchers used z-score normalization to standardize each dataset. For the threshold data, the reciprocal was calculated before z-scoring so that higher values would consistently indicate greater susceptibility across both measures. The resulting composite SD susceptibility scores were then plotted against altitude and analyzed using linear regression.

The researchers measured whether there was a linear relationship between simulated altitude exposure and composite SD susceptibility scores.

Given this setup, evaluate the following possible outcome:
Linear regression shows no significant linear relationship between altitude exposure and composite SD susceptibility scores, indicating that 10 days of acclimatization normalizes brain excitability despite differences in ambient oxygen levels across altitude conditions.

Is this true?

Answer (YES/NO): NO